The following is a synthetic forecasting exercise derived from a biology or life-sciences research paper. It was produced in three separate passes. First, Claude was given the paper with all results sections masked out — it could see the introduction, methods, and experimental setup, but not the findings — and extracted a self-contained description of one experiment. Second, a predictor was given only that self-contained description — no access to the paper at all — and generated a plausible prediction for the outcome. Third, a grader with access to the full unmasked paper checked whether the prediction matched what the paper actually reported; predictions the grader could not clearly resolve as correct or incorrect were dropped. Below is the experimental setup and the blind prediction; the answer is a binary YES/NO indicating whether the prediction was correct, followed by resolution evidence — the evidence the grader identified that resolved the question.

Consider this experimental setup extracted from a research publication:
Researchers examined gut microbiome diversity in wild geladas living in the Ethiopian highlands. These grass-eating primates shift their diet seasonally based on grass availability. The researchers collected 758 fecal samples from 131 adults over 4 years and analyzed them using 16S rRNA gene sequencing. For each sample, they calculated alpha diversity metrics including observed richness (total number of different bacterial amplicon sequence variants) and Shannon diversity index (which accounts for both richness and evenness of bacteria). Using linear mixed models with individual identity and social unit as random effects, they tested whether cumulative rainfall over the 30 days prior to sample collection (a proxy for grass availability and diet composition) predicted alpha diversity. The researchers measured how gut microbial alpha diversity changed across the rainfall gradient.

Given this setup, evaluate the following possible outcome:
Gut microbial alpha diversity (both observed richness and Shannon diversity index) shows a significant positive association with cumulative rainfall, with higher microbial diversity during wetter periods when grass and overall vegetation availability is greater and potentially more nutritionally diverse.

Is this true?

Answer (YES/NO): NO